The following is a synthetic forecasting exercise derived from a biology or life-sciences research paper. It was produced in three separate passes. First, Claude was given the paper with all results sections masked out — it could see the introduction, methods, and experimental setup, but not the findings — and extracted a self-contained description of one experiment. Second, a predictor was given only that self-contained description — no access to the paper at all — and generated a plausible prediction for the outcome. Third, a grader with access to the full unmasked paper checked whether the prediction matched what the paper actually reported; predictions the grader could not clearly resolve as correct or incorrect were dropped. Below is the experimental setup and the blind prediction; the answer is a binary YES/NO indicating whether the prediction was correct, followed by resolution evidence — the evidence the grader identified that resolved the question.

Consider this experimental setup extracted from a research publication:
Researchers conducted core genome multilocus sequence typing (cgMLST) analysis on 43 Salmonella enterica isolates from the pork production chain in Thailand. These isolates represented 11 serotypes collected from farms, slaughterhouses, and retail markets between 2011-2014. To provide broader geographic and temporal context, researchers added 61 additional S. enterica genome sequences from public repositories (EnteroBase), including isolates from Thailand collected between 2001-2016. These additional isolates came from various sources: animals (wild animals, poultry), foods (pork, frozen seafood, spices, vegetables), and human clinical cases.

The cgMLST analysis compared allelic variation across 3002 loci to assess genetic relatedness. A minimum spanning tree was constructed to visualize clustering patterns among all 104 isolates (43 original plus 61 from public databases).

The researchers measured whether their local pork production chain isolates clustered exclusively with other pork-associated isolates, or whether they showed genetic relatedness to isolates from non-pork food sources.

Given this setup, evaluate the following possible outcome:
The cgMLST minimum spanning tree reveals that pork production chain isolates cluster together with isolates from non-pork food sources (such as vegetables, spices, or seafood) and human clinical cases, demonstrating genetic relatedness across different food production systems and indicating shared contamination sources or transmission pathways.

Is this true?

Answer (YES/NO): YES